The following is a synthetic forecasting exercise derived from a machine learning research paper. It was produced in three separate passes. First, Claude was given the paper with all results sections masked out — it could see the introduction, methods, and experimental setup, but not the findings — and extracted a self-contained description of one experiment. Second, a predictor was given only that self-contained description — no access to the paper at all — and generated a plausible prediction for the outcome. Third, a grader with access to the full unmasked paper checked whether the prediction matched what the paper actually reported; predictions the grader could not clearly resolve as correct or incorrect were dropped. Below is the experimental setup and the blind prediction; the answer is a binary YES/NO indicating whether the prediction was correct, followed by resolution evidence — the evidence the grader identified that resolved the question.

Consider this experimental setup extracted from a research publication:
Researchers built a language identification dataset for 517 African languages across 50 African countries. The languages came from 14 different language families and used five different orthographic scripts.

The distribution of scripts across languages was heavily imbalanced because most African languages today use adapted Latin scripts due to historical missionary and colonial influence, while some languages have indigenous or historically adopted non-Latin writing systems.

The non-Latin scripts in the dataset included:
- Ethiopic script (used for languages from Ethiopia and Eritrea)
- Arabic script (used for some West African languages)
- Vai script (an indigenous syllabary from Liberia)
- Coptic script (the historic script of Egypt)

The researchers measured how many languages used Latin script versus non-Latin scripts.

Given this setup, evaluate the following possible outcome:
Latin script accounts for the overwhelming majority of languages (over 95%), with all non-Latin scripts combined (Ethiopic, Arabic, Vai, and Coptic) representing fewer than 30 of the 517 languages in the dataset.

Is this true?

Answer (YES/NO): YES